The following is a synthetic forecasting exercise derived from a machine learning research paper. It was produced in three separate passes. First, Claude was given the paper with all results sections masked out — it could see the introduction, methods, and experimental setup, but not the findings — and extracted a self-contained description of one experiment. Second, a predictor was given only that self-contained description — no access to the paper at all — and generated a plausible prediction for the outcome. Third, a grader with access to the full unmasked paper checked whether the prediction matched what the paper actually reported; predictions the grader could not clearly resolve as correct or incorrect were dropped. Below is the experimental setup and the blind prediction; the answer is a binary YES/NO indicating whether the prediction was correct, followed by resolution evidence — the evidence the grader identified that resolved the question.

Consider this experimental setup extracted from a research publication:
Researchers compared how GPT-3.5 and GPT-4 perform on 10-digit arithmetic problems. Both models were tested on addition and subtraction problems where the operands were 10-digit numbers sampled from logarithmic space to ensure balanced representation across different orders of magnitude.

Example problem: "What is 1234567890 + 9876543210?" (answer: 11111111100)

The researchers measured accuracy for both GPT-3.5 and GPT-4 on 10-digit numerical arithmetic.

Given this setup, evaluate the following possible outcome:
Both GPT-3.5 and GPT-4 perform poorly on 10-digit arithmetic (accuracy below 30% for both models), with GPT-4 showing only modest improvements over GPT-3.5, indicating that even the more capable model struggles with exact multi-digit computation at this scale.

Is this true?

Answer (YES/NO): NO